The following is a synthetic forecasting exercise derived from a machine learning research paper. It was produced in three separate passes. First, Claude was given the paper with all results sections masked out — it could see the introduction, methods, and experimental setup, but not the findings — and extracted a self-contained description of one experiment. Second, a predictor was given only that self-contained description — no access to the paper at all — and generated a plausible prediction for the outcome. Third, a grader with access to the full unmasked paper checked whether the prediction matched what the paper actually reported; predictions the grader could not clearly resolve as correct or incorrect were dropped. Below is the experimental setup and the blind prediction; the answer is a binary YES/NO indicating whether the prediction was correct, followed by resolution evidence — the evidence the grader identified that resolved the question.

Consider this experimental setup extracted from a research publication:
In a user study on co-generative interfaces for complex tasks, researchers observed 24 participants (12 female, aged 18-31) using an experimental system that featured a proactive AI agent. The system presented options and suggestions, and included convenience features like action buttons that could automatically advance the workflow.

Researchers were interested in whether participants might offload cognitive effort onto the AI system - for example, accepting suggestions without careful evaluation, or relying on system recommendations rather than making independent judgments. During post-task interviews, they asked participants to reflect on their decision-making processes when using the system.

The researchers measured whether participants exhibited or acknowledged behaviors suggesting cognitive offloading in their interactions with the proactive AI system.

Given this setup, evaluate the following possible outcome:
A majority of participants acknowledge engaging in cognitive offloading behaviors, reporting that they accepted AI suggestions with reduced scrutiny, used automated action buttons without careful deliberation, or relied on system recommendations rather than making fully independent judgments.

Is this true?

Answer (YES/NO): NO